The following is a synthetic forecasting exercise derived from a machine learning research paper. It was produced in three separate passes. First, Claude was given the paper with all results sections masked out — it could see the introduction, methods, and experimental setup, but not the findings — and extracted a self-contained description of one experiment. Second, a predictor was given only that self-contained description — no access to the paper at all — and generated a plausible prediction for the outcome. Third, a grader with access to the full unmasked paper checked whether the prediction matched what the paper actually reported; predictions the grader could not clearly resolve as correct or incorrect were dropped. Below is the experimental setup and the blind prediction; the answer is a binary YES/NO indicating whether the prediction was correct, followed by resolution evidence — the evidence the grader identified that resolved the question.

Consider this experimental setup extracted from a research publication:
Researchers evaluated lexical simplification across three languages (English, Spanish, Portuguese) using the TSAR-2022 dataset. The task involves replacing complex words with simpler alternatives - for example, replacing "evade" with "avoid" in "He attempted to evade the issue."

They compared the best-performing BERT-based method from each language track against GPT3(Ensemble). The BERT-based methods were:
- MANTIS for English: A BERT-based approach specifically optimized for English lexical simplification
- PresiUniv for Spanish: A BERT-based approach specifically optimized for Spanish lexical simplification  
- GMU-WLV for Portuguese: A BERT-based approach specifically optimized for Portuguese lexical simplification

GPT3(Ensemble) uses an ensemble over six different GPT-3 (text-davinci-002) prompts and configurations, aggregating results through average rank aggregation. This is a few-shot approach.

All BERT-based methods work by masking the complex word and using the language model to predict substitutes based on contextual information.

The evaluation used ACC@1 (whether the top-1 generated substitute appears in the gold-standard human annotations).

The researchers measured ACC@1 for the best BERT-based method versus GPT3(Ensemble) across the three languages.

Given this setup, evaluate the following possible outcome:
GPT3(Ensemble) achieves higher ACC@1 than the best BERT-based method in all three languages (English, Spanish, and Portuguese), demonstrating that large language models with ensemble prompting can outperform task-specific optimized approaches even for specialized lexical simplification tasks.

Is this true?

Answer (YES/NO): YES